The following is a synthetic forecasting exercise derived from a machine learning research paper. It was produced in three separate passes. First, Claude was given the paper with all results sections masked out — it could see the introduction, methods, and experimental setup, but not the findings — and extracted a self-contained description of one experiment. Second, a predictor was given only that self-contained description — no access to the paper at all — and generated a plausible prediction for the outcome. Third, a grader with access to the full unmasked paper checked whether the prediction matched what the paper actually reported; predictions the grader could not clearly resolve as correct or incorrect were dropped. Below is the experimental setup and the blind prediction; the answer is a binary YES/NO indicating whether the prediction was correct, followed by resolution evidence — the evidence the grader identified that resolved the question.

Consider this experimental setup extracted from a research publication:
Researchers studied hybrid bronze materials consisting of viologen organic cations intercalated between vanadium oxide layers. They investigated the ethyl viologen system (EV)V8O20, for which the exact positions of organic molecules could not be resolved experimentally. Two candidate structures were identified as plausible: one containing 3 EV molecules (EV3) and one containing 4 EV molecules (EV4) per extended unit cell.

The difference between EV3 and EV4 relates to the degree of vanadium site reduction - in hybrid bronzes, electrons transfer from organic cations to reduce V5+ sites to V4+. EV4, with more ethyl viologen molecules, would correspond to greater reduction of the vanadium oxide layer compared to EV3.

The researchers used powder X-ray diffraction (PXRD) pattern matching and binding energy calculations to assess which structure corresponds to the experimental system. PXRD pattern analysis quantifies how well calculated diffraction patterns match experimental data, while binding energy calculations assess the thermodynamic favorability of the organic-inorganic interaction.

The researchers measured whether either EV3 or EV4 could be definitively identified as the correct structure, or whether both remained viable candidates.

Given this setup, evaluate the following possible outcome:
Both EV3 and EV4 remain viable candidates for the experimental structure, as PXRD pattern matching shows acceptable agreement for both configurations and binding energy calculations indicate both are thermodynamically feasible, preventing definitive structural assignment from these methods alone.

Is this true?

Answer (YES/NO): YES